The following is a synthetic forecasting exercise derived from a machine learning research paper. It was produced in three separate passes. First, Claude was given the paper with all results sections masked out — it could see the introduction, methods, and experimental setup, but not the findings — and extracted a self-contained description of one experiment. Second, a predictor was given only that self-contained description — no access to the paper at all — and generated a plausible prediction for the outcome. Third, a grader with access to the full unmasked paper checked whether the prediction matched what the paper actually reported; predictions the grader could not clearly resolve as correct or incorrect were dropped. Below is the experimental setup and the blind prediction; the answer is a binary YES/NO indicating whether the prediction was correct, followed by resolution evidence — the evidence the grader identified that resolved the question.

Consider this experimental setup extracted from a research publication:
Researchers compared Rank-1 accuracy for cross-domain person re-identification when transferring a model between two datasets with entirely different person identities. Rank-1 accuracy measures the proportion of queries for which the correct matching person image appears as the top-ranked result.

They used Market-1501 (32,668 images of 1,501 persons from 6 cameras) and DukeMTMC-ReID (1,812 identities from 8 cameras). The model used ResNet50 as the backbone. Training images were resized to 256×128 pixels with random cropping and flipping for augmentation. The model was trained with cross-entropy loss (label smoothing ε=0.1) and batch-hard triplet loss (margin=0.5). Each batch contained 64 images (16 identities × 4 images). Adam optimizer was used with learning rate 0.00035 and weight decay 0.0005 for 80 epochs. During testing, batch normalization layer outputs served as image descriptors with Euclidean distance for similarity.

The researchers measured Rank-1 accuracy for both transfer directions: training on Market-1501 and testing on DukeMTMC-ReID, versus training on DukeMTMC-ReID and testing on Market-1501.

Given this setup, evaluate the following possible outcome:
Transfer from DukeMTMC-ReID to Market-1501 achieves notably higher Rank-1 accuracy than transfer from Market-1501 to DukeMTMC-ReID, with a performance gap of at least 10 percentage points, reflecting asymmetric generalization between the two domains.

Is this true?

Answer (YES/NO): YES